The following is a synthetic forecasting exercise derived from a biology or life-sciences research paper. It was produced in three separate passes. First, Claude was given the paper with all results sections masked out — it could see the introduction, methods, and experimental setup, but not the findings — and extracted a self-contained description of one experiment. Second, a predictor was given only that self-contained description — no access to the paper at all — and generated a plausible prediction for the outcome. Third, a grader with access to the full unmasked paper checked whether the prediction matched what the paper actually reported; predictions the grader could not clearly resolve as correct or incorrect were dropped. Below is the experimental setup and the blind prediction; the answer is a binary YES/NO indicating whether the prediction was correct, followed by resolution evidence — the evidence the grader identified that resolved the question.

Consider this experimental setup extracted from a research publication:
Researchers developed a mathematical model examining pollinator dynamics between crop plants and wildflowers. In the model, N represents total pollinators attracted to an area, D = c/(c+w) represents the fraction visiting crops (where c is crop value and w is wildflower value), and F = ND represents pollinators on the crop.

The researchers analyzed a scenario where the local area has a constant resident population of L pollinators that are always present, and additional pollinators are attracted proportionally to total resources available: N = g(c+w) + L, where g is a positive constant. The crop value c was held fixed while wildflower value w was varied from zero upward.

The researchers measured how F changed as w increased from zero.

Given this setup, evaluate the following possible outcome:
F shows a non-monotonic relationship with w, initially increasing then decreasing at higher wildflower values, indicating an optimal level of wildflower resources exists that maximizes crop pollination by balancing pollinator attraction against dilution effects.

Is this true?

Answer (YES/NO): NO